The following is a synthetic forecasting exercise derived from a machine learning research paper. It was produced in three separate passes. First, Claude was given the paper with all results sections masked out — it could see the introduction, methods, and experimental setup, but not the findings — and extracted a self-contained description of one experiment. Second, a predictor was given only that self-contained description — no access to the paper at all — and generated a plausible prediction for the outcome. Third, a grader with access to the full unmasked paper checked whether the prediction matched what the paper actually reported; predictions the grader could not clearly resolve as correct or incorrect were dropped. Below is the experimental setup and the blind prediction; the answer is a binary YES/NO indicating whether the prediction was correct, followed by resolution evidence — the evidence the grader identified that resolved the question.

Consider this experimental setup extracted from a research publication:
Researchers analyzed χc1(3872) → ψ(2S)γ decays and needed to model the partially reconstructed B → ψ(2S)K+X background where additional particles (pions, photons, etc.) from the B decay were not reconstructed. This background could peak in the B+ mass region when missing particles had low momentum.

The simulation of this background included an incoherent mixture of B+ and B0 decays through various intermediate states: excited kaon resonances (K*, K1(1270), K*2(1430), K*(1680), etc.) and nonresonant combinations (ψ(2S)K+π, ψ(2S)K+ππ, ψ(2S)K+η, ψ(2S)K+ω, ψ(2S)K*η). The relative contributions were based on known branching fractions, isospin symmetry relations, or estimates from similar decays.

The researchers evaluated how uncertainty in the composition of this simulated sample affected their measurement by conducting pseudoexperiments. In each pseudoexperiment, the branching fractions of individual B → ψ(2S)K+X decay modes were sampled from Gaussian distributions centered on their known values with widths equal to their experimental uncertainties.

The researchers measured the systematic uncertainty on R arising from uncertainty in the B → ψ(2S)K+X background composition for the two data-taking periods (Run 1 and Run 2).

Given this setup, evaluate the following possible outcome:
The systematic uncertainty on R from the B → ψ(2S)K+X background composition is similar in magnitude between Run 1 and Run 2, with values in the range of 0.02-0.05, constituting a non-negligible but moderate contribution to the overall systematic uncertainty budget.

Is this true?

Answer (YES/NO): NO